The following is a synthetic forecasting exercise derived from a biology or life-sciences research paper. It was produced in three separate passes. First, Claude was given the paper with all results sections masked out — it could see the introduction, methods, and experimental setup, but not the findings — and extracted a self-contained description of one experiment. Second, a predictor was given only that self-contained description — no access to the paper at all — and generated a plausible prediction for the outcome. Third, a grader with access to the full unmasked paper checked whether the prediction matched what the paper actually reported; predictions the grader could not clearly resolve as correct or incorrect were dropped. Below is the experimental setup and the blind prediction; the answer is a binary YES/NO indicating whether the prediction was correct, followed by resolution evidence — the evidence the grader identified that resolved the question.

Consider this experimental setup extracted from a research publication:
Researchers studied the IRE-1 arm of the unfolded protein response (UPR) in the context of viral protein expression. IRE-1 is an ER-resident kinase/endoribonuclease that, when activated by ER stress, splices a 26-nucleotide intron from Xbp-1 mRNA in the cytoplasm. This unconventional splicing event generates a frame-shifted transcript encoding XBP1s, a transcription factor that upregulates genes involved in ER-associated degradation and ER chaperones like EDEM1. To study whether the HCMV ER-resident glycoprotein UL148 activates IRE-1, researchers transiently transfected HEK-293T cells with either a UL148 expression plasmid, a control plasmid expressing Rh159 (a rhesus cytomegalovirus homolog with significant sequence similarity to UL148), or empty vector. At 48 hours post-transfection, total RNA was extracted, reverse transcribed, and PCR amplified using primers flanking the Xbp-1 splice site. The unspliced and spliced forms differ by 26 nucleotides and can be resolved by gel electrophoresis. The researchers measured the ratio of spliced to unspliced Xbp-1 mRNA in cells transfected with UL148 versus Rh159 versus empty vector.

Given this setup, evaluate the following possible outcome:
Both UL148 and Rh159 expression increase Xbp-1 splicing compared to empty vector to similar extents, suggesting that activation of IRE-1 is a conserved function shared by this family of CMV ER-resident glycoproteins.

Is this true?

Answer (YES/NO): NO